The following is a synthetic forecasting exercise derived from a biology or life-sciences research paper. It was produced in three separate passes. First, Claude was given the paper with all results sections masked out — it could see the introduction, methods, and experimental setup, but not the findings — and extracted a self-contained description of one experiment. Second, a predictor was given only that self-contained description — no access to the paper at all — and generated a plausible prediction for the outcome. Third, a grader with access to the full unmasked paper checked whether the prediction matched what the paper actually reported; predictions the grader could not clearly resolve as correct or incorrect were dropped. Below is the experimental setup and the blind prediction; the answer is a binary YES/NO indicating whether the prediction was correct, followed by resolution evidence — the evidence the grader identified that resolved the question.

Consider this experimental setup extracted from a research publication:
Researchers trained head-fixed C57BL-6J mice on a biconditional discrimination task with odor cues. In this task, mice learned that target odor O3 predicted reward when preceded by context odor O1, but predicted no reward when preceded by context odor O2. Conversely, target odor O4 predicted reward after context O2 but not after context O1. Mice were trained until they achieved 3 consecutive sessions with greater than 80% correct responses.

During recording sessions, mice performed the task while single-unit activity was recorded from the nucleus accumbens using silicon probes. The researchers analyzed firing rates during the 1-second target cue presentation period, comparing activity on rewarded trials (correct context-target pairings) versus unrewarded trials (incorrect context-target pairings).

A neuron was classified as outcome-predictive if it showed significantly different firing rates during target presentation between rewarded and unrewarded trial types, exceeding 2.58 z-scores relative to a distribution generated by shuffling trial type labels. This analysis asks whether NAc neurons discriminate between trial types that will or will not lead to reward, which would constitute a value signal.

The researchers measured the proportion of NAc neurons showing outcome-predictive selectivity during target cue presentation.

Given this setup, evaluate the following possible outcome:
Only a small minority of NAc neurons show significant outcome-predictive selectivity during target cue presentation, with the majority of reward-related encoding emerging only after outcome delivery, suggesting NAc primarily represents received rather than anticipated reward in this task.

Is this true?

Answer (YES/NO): NO